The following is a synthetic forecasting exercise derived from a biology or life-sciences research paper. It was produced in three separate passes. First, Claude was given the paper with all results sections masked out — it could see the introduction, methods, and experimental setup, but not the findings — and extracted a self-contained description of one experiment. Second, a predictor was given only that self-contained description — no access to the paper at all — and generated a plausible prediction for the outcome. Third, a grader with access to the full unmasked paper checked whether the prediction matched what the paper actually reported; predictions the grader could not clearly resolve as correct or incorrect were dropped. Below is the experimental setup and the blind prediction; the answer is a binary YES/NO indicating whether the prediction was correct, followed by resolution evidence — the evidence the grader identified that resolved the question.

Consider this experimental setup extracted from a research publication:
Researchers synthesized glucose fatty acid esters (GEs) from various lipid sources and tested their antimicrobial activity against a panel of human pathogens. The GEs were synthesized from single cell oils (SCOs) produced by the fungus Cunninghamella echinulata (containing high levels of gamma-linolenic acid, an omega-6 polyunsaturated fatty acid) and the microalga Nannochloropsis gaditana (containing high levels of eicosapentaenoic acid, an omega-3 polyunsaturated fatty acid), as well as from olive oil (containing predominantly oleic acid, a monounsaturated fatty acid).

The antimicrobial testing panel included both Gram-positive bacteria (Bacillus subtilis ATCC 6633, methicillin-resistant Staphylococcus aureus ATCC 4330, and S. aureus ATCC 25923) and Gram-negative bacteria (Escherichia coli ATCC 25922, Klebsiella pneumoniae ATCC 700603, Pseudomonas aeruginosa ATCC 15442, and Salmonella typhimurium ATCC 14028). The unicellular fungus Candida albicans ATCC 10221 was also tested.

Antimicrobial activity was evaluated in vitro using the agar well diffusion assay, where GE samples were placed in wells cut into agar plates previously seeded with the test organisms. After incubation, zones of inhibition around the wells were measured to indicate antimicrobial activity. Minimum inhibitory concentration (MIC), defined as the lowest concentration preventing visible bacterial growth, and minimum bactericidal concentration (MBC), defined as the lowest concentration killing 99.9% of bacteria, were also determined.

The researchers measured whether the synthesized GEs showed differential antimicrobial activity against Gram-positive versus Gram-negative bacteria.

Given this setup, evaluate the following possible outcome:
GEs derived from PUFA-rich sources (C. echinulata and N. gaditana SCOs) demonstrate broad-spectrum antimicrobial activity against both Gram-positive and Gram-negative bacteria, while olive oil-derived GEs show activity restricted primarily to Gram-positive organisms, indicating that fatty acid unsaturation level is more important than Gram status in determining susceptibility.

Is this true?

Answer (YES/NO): NO